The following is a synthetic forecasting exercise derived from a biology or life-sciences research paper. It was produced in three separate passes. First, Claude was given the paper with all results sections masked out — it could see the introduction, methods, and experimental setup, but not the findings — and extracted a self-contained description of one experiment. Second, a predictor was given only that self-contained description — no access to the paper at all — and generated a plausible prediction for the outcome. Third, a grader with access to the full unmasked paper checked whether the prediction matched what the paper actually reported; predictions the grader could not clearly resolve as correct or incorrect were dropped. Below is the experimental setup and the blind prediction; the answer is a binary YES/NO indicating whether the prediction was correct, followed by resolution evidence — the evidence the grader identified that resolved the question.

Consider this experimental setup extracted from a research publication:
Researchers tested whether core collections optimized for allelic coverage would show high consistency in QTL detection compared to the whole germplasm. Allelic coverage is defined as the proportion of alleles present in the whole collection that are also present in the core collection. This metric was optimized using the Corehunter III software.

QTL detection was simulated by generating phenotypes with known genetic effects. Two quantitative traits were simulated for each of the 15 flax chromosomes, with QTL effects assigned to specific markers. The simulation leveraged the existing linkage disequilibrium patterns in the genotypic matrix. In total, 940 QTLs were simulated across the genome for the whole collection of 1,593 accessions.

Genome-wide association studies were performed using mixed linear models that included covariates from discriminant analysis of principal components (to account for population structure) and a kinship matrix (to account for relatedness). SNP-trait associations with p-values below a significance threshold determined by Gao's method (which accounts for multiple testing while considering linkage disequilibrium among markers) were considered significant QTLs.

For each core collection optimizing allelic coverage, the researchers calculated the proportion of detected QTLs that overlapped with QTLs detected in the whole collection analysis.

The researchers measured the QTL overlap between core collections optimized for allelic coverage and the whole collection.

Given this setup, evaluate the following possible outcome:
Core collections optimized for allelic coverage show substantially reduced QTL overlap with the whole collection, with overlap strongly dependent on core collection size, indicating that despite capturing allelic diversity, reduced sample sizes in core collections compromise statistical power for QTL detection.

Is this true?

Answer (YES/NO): NO